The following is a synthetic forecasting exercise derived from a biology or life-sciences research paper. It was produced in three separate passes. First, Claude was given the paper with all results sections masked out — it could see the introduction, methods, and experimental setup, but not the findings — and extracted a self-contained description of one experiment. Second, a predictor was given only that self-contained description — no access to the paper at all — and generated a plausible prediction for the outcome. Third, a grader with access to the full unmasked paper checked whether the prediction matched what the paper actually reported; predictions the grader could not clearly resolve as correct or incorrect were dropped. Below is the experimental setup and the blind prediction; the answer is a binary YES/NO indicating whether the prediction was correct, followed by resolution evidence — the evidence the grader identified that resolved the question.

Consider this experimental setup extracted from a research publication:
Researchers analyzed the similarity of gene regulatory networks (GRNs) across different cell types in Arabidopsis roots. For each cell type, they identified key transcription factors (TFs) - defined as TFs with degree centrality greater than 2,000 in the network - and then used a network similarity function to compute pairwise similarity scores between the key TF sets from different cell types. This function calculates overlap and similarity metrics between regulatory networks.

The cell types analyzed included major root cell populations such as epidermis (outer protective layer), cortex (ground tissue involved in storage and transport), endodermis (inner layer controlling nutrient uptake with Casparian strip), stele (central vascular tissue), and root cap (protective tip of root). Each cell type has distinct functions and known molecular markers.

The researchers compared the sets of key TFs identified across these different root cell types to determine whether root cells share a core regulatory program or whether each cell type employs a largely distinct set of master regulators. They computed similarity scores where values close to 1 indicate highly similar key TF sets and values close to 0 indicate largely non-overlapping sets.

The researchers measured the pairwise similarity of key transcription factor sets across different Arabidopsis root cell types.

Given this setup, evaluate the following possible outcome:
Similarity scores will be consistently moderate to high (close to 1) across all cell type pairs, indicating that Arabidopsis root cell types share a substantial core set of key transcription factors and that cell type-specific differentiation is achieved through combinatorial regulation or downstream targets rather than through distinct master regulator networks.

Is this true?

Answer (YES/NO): NO